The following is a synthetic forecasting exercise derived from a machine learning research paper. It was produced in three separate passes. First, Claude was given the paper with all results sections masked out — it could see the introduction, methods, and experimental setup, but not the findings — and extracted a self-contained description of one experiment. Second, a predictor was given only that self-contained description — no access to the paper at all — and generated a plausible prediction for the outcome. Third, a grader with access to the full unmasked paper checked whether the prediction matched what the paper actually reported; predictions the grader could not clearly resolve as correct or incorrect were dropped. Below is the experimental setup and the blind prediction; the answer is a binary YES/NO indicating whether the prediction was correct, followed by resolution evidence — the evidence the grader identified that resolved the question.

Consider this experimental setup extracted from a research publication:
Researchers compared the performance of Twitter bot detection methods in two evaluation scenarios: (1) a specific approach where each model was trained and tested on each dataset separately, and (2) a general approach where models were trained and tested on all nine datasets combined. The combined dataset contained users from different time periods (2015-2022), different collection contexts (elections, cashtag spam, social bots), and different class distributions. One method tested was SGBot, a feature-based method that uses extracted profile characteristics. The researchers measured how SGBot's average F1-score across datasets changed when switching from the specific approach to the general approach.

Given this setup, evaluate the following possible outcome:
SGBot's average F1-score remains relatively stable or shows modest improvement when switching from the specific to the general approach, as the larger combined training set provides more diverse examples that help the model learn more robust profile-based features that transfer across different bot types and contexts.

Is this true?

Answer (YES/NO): NO